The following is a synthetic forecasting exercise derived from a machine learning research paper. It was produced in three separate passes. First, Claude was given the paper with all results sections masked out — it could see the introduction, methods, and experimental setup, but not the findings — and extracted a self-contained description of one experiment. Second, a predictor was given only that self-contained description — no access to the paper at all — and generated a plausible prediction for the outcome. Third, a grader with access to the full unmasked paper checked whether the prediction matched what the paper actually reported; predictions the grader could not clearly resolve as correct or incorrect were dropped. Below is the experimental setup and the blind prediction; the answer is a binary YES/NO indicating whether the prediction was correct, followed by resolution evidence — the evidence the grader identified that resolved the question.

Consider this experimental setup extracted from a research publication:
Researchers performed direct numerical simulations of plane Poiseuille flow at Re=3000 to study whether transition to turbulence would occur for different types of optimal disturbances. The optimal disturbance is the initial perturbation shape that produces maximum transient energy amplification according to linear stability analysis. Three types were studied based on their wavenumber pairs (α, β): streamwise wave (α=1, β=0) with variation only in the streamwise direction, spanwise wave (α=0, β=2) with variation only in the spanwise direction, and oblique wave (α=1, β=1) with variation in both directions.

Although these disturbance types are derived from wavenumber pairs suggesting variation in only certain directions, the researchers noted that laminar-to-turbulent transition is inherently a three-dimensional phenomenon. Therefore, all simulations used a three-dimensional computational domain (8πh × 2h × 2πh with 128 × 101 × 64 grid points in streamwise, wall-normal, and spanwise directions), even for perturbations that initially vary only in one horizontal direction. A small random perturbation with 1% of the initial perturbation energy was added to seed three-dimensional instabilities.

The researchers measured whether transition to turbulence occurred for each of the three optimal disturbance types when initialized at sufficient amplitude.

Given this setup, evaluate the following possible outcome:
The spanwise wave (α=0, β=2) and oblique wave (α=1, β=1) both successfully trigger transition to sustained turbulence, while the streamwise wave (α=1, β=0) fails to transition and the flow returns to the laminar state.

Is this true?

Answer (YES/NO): NO